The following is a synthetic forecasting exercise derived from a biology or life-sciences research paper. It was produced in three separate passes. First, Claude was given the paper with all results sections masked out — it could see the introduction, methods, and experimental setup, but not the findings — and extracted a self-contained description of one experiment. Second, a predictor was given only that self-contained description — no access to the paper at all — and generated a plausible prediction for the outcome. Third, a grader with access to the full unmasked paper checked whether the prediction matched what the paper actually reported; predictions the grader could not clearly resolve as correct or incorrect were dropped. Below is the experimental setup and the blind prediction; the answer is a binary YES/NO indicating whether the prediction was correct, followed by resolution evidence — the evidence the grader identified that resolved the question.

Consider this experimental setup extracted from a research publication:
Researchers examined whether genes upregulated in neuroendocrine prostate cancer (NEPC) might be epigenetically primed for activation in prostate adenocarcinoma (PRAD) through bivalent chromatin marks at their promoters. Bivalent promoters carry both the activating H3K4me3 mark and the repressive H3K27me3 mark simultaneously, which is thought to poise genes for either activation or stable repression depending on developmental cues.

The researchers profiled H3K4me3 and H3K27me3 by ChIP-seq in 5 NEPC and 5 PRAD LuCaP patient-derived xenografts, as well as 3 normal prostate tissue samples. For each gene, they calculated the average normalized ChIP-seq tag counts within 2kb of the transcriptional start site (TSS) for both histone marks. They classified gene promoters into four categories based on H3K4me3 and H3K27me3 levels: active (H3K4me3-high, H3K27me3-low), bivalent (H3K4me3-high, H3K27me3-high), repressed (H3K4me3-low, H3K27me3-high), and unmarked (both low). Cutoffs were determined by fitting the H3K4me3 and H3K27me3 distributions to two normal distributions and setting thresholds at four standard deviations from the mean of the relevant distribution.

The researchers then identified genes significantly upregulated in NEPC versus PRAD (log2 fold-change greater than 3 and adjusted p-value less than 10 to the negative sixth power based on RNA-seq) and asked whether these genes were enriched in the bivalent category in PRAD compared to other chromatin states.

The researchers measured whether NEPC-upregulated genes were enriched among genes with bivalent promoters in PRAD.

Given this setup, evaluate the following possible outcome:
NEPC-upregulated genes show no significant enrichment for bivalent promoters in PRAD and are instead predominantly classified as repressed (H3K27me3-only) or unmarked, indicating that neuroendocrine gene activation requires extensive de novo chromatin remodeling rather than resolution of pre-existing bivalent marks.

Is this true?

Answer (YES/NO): NO